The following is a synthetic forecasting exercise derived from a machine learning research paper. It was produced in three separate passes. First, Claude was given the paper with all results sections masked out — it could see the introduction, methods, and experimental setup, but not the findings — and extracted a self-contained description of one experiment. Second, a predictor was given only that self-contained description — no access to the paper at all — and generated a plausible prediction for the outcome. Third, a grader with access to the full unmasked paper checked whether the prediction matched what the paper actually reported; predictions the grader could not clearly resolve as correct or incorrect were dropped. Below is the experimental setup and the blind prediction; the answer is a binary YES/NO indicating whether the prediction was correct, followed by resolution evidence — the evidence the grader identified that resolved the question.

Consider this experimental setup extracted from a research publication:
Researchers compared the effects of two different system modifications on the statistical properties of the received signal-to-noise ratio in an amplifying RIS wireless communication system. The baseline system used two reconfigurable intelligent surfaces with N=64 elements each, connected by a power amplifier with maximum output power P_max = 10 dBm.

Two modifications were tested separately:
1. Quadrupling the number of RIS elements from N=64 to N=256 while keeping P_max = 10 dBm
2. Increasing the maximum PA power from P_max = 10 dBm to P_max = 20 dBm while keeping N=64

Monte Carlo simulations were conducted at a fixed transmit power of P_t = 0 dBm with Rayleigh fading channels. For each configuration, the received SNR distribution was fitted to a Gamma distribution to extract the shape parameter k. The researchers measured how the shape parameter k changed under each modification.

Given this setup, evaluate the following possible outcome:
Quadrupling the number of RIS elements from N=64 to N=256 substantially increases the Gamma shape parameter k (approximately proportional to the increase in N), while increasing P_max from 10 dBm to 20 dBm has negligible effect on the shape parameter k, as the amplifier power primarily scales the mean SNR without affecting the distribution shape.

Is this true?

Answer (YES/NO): YES